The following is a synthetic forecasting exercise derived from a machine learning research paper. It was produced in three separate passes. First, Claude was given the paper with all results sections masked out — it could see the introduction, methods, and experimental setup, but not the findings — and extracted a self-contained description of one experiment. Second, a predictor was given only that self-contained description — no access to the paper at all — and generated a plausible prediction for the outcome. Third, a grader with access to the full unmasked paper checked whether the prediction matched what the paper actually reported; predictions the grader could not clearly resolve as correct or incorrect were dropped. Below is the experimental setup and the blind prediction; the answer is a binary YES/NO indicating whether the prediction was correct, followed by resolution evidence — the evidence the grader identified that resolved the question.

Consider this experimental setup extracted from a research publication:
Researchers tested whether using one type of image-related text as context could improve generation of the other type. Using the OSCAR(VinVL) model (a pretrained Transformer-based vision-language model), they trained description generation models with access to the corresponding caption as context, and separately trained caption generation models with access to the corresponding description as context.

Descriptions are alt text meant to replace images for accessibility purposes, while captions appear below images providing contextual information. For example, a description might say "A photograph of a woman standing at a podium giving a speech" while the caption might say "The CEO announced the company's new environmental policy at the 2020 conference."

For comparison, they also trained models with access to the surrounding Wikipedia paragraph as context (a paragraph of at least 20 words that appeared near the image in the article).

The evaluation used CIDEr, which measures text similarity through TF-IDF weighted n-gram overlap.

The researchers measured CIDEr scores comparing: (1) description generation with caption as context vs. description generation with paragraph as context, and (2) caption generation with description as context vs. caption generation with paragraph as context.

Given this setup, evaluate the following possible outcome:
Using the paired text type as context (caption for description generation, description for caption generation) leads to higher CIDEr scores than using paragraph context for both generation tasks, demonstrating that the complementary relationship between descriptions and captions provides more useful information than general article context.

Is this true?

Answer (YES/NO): YES